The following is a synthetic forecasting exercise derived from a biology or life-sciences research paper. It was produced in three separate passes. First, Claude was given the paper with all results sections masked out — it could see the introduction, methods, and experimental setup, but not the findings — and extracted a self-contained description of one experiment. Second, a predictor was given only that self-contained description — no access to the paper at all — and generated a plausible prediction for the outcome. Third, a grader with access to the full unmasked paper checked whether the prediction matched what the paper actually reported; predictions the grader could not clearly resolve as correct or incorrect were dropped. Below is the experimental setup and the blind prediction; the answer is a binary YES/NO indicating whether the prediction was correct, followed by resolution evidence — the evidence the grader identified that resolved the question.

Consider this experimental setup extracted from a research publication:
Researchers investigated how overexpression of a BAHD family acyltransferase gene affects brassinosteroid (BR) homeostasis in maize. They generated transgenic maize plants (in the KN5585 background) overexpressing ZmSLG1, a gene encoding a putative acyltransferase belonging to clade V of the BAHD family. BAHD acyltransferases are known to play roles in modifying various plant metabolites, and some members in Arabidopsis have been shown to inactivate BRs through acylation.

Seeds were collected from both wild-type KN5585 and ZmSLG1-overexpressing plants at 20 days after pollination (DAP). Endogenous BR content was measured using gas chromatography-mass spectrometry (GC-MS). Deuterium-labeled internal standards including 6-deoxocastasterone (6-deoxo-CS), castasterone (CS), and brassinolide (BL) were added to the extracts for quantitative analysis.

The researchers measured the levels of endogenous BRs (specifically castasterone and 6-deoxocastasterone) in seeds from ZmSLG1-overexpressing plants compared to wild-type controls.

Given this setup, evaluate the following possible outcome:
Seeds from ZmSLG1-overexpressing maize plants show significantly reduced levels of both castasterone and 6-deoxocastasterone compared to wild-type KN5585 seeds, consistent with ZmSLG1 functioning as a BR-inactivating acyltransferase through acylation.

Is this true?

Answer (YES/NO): YES